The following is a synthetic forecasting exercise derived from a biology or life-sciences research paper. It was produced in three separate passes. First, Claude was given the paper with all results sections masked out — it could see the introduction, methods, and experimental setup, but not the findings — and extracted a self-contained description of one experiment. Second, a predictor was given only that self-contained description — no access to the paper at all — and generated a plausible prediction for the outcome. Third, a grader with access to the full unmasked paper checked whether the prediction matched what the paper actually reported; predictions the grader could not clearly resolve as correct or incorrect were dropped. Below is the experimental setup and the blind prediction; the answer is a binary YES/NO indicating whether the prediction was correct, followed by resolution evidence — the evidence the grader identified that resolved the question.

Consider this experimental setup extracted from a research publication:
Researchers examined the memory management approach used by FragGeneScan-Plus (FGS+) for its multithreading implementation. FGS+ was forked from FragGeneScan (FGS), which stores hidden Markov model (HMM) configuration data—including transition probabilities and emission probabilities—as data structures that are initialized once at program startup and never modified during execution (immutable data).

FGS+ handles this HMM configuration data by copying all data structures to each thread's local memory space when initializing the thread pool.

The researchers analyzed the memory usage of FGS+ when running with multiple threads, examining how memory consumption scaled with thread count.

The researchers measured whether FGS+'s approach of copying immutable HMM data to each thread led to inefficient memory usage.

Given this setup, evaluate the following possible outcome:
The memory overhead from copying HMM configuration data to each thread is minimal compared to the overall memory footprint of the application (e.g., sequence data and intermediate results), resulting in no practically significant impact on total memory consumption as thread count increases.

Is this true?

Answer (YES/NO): NO